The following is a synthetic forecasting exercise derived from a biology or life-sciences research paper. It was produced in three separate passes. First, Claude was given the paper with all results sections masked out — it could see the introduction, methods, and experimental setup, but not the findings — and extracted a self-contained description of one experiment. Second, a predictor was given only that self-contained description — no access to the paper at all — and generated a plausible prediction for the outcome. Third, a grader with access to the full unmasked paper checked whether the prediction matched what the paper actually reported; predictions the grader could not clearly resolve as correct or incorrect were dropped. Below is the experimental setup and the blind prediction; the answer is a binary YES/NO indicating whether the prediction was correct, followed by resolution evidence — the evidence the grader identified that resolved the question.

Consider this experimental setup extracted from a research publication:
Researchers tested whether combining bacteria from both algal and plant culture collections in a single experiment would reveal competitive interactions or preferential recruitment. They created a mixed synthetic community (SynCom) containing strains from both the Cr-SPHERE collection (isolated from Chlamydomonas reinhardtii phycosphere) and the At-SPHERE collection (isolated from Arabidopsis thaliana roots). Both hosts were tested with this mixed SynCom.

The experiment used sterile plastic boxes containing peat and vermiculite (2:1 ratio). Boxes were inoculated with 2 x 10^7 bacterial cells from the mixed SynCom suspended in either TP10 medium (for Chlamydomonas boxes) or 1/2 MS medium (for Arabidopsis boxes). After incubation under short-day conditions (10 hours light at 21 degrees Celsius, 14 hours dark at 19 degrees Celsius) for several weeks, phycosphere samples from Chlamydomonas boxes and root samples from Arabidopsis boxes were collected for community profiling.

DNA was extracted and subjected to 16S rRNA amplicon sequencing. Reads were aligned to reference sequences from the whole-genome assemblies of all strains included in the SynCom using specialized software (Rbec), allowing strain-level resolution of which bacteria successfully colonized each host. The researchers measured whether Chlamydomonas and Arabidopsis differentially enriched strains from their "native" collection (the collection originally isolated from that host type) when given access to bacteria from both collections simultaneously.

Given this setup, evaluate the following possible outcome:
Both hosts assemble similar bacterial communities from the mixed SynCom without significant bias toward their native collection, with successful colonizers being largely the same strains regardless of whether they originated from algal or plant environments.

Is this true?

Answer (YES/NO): NO